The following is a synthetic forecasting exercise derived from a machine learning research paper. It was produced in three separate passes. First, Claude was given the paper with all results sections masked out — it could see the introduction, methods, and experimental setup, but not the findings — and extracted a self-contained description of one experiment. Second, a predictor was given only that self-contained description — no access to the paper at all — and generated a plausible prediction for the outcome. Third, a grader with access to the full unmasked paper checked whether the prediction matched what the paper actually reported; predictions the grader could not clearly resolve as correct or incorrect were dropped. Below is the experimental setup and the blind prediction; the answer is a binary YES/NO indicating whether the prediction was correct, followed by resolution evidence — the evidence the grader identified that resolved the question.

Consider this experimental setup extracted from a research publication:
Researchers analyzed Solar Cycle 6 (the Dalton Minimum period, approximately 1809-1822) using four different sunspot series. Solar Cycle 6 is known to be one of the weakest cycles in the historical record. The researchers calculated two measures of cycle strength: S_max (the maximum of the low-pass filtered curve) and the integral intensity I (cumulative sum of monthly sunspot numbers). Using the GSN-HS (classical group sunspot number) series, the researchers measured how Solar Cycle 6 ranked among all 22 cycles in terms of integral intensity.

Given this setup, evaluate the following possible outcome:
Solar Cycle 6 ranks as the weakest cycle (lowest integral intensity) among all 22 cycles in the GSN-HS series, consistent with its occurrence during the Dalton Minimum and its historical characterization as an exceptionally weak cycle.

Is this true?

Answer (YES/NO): YES